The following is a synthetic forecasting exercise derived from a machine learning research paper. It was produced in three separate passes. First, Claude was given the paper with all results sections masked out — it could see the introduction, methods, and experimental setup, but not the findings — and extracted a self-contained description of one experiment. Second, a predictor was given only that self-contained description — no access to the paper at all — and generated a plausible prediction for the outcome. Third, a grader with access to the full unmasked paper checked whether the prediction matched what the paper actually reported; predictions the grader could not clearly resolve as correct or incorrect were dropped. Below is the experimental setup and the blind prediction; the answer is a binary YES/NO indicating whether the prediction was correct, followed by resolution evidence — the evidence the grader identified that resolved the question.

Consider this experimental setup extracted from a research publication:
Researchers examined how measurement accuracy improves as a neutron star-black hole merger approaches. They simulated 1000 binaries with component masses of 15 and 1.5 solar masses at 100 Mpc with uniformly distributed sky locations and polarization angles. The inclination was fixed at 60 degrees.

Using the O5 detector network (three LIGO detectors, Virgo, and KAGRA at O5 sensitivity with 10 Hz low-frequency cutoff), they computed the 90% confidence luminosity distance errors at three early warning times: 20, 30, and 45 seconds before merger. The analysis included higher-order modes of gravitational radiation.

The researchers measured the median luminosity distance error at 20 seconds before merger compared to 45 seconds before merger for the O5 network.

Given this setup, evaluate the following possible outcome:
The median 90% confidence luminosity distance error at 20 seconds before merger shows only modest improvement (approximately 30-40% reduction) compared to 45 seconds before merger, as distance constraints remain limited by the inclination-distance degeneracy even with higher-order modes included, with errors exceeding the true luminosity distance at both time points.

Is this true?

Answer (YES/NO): NO